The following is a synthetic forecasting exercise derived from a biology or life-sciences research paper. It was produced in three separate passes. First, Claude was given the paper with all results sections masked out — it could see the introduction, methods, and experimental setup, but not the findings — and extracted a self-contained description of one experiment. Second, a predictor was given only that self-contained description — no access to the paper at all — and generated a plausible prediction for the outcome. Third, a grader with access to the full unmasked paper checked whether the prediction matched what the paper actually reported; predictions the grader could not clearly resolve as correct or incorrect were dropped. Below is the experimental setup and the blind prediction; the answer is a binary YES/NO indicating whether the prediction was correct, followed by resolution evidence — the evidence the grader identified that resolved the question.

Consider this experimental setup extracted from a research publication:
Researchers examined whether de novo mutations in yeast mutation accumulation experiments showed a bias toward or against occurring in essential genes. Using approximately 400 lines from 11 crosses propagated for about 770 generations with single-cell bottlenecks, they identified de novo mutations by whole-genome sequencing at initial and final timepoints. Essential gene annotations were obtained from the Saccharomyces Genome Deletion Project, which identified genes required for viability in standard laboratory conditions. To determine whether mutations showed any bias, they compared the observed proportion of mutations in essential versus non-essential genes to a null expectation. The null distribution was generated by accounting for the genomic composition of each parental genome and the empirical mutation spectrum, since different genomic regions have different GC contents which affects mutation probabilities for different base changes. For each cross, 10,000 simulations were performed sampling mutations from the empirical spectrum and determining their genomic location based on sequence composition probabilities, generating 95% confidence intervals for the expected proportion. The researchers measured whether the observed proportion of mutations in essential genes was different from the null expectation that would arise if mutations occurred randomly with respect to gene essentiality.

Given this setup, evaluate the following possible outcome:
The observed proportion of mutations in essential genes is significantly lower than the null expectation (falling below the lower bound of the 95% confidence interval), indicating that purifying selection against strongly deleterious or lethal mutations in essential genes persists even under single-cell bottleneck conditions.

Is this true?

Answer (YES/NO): NO